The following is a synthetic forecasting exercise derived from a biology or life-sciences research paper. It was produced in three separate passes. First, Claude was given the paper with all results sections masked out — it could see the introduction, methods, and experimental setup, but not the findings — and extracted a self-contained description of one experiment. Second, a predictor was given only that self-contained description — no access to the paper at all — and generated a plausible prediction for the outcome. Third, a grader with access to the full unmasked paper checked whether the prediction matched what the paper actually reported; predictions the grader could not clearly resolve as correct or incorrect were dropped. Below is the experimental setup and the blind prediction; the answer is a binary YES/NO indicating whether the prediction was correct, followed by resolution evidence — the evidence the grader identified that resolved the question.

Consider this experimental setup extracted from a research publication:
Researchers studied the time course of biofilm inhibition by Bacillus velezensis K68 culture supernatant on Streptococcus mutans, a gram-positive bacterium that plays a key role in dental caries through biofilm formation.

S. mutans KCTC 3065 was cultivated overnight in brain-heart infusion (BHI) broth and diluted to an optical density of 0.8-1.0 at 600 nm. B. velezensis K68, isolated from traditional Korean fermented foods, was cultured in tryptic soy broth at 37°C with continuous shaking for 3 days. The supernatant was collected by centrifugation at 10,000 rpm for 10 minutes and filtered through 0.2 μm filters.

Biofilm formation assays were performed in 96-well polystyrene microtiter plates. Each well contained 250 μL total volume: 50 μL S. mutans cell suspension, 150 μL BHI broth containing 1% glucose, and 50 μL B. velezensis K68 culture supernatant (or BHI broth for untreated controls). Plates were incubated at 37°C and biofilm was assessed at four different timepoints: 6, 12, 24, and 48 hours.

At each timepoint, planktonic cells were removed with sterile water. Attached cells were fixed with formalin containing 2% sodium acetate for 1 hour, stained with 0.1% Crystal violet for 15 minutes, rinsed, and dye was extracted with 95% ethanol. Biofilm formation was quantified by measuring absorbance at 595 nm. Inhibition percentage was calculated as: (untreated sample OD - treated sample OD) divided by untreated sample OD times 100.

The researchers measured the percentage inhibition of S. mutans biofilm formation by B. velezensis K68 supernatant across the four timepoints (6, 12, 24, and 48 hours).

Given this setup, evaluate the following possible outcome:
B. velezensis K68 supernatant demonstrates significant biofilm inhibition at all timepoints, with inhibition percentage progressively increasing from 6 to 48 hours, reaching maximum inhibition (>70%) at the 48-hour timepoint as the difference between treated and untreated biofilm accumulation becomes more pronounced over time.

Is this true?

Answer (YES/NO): NO